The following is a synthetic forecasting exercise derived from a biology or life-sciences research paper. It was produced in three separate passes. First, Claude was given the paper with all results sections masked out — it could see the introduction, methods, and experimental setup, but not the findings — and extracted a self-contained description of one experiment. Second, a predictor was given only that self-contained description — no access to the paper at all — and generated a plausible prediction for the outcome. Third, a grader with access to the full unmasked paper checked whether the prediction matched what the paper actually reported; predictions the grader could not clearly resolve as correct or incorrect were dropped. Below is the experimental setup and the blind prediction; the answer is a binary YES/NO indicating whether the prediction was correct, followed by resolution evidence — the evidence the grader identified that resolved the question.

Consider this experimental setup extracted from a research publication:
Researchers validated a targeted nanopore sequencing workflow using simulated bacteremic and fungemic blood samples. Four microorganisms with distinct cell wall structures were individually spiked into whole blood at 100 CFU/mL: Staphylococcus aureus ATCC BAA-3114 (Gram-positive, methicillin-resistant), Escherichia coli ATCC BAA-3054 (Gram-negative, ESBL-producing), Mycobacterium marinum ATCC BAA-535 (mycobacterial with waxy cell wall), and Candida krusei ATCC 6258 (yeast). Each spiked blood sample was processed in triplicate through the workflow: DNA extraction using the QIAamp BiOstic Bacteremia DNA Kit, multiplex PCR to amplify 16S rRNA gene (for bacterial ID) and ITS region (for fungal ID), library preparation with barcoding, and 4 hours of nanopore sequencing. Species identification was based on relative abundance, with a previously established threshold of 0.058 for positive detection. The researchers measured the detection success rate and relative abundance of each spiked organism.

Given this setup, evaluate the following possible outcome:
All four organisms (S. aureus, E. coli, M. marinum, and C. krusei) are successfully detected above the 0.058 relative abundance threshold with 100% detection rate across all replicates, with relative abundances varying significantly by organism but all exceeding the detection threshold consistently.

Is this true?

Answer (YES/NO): YES